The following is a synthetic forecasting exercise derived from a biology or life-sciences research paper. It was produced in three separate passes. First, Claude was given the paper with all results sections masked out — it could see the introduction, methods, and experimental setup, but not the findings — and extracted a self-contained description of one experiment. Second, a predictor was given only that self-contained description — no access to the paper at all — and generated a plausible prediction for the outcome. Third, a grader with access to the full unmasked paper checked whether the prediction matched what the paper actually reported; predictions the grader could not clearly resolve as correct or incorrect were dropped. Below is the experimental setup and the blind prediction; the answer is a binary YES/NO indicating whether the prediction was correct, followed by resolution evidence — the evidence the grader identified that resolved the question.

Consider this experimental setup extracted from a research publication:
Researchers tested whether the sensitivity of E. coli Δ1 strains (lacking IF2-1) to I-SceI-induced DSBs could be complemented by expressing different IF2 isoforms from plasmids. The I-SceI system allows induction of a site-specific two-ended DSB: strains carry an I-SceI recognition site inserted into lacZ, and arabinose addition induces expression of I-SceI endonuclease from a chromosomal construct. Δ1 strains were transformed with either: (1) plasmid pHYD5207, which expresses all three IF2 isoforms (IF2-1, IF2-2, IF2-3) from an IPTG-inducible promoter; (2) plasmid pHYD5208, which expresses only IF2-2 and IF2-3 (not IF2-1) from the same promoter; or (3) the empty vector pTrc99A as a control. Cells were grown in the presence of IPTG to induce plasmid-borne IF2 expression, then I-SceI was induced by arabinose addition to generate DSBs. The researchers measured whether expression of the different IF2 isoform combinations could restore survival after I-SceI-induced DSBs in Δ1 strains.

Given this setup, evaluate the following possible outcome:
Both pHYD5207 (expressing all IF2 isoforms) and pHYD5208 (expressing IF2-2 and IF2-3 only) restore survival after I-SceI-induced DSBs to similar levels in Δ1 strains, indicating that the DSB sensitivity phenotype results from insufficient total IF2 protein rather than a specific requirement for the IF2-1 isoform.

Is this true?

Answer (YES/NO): NO